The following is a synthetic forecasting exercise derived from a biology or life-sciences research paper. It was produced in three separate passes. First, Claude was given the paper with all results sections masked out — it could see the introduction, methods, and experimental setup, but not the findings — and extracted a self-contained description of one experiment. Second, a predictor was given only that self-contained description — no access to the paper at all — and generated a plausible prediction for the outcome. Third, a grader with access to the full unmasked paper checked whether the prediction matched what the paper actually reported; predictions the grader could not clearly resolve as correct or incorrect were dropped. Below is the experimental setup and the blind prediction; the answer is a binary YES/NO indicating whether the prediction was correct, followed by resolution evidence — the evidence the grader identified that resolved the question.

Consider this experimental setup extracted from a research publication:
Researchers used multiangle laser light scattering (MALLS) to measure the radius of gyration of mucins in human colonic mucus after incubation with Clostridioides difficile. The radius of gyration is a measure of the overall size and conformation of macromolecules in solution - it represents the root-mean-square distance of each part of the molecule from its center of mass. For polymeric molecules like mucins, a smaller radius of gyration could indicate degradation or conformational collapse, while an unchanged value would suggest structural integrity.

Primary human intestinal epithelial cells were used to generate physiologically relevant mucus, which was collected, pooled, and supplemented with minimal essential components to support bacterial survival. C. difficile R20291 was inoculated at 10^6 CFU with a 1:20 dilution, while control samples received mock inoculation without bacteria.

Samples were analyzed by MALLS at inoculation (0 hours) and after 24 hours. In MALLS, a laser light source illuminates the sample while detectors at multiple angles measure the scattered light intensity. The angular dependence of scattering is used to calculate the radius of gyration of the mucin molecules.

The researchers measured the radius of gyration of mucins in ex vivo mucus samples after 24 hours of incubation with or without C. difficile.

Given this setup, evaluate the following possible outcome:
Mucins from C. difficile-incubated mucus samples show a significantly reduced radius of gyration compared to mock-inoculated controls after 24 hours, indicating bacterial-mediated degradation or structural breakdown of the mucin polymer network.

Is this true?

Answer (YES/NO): NO